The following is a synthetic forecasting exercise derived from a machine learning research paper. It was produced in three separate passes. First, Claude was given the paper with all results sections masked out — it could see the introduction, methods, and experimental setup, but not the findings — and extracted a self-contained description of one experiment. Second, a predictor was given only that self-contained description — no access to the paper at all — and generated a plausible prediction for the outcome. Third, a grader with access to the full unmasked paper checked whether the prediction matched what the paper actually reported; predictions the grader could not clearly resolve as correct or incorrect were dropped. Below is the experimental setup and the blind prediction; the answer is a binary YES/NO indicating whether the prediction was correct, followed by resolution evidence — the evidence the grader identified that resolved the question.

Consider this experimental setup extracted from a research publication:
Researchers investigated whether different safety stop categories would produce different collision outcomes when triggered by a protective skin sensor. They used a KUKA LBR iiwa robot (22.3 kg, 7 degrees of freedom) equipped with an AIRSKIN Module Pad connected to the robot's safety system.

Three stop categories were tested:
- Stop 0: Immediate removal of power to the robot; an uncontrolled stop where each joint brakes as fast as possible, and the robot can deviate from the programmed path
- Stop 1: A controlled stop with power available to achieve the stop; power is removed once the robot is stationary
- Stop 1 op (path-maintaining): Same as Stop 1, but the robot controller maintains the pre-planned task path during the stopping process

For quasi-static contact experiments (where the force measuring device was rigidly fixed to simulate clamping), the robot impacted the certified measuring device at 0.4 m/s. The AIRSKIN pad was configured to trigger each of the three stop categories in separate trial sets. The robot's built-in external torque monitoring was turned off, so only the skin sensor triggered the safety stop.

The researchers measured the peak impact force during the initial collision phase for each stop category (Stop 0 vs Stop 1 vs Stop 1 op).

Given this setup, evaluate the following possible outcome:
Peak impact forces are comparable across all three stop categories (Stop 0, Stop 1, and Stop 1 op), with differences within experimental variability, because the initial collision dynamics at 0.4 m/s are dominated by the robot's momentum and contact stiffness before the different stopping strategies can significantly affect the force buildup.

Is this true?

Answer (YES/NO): NO